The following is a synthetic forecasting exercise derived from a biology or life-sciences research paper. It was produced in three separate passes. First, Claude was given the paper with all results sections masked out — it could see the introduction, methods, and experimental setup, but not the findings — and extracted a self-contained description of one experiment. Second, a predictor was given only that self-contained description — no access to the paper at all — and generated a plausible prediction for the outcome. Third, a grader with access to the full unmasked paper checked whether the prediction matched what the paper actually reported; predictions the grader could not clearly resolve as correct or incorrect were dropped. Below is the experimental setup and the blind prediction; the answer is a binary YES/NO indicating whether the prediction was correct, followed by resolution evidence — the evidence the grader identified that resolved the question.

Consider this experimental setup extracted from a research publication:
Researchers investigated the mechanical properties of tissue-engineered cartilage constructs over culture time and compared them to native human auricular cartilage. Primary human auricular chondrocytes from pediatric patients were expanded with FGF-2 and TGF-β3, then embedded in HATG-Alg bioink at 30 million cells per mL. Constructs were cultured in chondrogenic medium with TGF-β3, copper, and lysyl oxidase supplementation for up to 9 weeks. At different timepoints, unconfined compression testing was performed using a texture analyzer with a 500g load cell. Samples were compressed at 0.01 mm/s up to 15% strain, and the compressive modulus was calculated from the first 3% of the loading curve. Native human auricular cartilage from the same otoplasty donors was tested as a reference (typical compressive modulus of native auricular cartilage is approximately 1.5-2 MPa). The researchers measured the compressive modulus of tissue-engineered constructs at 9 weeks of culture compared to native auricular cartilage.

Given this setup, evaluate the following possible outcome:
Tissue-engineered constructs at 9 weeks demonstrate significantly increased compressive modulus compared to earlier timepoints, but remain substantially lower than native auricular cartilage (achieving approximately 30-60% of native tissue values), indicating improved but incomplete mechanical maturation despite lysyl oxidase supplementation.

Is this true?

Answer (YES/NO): NO